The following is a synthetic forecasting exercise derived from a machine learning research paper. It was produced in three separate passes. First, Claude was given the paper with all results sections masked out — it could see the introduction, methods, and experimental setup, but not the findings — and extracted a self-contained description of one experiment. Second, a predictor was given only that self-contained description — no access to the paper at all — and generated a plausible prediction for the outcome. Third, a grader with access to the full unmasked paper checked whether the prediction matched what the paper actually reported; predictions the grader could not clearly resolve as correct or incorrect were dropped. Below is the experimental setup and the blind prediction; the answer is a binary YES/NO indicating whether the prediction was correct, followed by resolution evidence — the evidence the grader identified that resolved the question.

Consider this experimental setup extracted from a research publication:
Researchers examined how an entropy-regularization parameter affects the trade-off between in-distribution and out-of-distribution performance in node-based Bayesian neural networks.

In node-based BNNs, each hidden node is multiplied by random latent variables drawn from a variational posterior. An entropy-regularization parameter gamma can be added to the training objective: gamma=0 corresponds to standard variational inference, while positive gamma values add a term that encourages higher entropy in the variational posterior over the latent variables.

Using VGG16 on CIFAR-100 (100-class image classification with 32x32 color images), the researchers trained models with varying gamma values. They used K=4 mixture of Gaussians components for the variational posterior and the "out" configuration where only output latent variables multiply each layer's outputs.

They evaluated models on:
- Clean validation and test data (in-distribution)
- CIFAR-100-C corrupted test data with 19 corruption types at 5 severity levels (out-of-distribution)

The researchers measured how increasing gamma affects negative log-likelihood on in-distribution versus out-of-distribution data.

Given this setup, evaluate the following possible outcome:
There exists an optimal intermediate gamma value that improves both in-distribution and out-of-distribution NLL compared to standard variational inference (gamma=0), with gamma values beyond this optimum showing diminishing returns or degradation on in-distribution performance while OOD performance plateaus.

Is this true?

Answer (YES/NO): NO